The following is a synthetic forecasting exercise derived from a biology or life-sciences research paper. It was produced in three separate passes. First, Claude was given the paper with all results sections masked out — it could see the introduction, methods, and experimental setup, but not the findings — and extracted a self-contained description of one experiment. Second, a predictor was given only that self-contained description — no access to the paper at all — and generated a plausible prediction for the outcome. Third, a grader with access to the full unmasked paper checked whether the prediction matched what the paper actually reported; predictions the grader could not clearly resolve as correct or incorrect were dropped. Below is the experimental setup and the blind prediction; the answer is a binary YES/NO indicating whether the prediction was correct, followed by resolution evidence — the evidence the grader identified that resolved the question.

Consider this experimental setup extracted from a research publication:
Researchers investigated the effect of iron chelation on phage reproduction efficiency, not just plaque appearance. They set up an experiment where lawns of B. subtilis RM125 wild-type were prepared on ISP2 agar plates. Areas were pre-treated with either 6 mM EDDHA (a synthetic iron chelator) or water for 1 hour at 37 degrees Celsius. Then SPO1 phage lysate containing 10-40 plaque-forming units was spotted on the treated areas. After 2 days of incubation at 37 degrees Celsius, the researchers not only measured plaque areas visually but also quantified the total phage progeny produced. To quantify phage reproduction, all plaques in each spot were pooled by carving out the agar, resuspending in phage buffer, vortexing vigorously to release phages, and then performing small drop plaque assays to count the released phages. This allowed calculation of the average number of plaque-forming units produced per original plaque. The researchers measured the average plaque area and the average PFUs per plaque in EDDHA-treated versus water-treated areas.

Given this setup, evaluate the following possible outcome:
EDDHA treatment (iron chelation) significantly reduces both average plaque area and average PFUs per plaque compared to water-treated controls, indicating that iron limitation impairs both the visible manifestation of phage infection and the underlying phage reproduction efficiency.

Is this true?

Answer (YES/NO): NO